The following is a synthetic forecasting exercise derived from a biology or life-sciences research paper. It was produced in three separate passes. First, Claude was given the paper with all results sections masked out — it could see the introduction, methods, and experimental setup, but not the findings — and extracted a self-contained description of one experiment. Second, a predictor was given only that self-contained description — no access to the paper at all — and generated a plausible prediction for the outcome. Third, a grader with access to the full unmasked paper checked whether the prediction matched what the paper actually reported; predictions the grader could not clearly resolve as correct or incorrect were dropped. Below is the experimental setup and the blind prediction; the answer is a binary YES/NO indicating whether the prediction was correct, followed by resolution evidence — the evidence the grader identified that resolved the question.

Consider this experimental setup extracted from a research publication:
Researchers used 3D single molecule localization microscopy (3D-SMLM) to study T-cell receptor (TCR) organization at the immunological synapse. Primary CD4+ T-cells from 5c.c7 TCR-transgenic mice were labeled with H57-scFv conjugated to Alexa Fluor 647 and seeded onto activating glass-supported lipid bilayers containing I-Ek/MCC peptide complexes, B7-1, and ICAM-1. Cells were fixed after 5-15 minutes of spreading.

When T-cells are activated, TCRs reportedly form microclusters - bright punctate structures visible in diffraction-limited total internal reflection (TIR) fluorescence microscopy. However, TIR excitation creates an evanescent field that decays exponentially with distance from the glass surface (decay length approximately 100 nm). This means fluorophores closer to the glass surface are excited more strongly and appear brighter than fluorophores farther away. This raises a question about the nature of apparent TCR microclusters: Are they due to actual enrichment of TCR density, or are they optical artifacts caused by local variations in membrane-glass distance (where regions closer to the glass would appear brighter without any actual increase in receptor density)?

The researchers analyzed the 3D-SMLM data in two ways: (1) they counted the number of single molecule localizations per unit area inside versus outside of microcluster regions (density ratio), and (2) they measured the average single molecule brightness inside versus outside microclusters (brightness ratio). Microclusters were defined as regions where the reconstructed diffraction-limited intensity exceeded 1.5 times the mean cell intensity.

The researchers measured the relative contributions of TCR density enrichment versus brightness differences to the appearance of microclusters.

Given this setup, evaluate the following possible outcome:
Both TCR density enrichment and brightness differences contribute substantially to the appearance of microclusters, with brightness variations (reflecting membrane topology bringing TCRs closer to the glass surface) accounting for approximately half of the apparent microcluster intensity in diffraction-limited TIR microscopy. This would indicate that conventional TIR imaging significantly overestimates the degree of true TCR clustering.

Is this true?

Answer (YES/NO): NO